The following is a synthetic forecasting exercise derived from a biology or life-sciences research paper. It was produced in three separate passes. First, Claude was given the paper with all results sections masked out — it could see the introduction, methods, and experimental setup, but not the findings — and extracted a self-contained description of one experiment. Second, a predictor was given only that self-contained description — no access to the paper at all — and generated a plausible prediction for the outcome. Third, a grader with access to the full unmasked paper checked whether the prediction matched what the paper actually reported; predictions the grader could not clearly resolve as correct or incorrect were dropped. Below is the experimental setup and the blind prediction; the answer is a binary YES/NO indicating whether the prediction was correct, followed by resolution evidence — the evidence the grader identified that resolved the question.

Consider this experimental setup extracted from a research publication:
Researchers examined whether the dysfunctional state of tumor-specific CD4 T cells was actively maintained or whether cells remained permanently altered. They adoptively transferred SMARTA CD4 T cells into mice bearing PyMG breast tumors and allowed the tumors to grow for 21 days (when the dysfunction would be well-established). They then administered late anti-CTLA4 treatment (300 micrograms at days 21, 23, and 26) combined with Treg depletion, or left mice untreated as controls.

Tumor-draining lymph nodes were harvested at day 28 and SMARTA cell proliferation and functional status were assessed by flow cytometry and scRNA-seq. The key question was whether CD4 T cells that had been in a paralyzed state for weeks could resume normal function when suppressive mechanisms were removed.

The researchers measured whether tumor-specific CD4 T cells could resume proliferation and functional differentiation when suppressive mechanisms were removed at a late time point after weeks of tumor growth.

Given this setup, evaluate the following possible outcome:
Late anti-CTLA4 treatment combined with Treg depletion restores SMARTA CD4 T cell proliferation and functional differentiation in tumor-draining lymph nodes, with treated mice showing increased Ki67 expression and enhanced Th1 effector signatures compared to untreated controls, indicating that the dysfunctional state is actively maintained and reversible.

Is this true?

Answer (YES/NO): YES